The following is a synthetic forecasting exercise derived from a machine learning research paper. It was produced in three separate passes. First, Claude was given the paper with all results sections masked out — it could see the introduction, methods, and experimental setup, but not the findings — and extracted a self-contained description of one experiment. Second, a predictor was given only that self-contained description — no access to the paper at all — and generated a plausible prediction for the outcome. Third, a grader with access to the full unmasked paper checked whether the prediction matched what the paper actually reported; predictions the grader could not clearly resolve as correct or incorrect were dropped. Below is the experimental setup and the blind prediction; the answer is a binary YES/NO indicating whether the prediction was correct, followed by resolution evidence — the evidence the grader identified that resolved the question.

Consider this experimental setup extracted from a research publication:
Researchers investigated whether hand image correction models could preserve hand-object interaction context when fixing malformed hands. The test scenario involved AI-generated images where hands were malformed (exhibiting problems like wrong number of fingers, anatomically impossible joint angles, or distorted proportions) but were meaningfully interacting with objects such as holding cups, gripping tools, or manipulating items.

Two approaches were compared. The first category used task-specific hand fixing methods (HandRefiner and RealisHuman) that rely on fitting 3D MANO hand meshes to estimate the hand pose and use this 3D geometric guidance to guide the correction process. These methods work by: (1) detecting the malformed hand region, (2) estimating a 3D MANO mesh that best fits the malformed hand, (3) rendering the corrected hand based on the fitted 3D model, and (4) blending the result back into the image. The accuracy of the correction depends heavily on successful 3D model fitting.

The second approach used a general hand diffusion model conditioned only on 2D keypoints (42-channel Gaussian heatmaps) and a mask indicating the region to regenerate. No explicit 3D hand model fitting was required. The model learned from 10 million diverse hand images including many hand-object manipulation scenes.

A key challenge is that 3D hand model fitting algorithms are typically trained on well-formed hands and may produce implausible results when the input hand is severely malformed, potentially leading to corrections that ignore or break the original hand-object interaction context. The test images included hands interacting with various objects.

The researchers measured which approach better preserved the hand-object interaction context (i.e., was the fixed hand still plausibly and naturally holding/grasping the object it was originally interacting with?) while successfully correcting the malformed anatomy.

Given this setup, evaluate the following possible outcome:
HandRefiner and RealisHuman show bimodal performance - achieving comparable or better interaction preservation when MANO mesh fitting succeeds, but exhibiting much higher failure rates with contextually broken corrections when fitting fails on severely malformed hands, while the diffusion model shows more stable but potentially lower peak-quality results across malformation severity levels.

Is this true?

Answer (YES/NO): NO